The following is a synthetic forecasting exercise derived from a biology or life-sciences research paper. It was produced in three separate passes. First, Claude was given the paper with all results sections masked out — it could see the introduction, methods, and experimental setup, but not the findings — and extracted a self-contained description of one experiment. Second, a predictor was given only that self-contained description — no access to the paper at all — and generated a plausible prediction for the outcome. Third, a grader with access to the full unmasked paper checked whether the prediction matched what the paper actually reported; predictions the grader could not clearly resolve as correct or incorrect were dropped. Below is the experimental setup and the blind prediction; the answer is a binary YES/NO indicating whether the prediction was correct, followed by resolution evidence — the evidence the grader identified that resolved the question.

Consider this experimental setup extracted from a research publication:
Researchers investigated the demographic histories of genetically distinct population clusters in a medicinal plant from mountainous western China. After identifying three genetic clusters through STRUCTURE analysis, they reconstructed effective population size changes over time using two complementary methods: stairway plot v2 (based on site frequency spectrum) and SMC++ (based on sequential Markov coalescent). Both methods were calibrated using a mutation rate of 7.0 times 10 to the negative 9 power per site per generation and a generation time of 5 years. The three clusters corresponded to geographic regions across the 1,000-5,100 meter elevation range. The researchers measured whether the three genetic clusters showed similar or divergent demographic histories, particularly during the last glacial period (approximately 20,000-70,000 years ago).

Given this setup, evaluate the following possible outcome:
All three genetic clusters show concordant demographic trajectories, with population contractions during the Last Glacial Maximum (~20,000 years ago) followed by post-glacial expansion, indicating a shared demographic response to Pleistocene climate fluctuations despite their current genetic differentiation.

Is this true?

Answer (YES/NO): NO